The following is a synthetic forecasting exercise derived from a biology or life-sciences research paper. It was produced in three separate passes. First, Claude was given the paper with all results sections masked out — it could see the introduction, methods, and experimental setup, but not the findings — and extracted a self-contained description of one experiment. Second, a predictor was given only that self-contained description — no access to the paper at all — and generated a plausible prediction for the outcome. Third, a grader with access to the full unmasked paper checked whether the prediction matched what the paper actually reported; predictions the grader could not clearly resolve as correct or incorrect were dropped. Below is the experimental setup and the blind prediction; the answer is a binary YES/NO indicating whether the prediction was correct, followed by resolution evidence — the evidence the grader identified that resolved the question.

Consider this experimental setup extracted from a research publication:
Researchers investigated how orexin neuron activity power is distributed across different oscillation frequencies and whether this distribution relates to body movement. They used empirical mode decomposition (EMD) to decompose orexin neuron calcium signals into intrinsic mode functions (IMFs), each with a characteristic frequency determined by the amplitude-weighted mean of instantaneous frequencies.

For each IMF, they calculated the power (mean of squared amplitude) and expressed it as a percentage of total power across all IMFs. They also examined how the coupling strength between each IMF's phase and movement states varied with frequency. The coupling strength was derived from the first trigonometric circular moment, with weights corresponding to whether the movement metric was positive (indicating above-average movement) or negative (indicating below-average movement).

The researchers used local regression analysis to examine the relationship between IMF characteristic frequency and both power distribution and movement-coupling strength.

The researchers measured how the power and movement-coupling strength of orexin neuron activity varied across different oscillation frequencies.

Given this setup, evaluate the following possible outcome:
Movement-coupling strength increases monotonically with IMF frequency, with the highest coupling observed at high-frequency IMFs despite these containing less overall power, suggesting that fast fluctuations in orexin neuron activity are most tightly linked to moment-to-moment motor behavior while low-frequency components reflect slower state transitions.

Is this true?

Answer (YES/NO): NO